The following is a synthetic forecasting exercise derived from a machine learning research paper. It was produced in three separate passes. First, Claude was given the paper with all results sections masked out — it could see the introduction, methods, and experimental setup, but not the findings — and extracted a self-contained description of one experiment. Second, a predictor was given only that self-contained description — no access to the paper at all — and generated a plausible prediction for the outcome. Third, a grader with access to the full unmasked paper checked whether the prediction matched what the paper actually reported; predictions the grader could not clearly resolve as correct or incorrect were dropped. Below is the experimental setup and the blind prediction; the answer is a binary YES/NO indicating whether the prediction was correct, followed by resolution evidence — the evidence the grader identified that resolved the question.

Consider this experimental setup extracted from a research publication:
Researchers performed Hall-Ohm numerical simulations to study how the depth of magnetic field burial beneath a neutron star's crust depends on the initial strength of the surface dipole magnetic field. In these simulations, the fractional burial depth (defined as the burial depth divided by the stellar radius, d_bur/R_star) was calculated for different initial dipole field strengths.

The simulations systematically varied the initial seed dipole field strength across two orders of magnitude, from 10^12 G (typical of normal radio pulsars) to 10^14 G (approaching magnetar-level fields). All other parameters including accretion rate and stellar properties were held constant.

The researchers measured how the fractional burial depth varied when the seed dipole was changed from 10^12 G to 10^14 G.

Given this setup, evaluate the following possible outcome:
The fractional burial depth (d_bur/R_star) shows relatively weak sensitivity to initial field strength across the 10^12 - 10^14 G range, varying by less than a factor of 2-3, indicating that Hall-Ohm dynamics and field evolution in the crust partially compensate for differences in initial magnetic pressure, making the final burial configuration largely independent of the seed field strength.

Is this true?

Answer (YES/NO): YES